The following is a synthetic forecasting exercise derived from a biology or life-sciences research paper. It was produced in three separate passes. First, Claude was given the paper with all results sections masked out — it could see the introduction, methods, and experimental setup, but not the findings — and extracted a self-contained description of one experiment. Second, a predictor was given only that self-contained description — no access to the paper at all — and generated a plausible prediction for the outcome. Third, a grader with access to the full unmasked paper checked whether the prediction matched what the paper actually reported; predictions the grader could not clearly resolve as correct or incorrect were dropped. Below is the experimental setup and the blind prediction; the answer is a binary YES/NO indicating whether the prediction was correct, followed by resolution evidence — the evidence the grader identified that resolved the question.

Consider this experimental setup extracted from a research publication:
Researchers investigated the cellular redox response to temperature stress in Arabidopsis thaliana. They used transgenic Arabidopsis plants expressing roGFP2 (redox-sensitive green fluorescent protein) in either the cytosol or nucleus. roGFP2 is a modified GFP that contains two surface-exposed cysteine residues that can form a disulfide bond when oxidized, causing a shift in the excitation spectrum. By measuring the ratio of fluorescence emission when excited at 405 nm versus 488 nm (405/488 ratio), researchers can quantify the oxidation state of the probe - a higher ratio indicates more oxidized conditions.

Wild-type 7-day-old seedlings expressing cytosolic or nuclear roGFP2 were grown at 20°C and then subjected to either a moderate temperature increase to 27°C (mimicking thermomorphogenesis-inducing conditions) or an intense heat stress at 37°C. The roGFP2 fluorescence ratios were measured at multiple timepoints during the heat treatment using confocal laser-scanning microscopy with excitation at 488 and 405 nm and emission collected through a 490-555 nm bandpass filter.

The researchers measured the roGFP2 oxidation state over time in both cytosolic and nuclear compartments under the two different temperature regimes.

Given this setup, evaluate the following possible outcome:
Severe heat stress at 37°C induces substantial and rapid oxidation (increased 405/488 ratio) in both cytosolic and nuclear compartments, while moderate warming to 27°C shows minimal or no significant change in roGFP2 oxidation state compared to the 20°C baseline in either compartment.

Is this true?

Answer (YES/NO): YES